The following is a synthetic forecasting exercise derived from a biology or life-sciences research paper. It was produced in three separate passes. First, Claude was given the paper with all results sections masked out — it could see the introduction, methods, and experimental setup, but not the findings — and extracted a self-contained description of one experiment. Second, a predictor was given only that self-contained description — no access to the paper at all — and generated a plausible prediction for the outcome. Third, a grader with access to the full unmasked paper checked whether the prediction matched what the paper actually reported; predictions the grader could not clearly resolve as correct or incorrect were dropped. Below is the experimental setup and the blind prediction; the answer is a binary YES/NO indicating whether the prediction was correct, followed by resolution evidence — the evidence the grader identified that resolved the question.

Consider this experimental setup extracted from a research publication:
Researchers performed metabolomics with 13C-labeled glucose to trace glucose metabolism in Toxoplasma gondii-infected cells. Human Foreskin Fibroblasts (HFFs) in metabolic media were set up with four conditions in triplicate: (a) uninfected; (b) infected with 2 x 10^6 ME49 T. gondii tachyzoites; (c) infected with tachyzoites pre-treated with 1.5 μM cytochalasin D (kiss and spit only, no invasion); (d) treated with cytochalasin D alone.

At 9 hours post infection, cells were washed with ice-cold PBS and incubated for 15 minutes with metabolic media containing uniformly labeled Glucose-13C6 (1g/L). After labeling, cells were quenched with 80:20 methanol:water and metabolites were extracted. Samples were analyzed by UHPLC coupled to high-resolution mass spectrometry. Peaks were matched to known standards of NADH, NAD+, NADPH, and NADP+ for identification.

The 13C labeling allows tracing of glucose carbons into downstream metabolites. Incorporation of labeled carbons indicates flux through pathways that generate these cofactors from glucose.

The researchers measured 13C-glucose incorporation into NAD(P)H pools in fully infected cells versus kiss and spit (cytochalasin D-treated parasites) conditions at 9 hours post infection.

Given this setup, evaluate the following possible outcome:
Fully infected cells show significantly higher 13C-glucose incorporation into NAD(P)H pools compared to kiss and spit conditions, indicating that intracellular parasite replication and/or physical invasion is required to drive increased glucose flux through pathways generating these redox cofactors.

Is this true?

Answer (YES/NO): NO